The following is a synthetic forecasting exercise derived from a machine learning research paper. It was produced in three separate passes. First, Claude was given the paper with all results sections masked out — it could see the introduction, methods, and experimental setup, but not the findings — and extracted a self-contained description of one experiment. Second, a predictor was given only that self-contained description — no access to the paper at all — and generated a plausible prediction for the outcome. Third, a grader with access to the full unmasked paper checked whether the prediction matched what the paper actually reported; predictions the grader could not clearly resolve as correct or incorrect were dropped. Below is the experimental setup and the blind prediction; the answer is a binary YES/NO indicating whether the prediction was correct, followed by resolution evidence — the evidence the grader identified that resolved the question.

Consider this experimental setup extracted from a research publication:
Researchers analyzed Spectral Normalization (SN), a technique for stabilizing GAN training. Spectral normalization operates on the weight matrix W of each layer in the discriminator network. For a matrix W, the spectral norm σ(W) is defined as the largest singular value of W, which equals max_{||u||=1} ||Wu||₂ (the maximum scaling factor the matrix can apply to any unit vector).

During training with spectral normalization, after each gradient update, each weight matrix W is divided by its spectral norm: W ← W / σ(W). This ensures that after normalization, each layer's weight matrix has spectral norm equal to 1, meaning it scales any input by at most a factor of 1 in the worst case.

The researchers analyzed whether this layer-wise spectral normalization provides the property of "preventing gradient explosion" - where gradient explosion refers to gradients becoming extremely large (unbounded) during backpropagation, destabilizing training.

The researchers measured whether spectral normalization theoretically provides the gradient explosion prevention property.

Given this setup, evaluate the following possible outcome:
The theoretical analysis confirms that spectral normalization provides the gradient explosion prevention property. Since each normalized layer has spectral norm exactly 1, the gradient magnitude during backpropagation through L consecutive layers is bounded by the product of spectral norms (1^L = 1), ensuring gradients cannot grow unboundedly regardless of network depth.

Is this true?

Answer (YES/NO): YES